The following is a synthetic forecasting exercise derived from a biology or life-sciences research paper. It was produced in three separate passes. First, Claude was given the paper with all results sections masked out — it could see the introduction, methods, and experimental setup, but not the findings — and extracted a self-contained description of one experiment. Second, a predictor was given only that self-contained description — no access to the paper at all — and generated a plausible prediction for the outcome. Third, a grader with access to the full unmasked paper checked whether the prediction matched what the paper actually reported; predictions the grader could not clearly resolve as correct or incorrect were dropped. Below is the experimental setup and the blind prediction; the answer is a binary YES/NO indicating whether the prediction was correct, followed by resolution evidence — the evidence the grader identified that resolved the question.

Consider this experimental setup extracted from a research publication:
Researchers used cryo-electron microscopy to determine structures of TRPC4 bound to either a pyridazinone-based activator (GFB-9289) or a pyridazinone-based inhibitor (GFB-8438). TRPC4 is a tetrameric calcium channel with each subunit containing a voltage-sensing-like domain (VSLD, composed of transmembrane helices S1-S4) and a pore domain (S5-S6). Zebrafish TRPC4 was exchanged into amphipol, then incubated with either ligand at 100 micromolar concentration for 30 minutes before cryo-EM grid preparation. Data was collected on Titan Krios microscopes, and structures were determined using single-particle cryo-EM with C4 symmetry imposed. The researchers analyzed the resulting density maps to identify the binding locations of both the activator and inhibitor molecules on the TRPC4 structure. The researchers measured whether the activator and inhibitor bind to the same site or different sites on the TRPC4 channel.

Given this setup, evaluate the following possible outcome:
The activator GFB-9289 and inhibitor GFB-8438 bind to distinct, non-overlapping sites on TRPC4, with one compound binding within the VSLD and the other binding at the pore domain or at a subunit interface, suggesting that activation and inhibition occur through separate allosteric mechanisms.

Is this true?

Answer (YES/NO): NO